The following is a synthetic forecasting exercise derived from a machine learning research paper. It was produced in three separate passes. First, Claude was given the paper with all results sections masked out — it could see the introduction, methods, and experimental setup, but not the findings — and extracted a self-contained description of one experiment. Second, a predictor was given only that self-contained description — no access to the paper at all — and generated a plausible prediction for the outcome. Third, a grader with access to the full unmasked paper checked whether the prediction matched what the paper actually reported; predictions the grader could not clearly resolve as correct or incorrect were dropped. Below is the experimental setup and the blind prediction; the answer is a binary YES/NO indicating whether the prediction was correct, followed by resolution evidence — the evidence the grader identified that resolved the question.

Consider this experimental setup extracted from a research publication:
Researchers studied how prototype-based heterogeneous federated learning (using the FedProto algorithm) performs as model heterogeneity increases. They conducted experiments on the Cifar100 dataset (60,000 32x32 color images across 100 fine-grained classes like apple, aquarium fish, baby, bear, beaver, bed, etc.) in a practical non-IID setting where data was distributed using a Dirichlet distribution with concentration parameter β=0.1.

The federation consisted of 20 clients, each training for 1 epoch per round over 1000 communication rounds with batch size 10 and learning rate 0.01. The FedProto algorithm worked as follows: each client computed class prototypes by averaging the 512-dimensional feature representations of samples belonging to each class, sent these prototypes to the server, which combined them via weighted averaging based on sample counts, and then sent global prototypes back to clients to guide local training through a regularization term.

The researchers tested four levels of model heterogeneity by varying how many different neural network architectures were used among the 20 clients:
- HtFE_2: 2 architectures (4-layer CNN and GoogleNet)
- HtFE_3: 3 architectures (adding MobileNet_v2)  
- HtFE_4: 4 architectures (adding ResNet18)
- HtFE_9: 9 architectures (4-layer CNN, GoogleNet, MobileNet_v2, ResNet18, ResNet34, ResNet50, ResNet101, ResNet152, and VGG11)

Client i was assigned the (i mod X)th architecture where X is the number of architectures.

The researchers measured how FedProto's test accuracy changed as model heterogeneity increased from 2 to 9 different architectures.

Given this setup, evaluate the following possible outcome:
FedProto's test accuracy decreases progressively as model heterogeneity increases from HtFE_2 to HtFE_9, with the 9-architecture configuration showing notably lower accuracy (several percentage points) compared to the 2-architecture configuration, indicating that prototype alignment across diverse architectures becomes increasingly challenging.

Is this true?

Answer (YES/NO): YES